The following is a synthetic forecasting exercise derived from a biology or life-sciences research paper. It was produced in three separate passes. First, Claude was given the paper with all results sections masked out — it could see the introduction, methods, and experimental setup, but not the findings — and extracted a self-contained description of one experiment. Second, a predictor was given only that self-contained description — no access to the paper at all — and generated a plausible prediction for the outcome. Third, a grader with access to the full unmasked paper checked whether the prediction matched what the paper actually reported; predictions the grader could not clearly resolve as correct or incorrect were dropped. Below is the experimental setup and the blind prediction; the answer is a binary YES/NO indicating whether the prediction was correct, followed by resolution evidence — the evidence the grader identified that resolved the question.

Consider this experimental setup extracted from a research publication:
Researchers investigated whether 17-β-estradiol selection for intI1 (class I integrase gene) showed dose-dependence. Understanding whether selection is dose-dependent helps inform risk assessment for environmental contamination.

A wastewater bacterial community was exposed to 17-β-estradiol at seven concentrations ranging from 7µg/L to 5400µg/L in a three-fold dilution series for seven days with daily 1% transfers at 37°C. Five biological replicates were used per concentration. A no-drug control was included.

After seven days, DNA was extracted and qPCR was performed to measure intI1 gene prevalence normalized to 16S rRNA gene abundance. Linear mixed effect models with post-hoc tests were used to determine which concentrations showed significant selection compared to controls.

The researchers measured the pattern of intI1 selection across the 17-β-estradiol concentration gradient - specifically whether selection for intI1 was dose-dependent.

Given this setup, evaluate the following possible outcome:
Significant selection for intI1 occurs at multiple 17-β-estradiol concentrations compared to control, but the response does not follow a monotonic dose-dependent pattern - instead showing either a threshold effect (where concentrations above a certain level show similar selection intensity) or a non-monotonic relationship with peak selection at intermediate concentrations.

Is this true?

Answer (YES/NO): YES